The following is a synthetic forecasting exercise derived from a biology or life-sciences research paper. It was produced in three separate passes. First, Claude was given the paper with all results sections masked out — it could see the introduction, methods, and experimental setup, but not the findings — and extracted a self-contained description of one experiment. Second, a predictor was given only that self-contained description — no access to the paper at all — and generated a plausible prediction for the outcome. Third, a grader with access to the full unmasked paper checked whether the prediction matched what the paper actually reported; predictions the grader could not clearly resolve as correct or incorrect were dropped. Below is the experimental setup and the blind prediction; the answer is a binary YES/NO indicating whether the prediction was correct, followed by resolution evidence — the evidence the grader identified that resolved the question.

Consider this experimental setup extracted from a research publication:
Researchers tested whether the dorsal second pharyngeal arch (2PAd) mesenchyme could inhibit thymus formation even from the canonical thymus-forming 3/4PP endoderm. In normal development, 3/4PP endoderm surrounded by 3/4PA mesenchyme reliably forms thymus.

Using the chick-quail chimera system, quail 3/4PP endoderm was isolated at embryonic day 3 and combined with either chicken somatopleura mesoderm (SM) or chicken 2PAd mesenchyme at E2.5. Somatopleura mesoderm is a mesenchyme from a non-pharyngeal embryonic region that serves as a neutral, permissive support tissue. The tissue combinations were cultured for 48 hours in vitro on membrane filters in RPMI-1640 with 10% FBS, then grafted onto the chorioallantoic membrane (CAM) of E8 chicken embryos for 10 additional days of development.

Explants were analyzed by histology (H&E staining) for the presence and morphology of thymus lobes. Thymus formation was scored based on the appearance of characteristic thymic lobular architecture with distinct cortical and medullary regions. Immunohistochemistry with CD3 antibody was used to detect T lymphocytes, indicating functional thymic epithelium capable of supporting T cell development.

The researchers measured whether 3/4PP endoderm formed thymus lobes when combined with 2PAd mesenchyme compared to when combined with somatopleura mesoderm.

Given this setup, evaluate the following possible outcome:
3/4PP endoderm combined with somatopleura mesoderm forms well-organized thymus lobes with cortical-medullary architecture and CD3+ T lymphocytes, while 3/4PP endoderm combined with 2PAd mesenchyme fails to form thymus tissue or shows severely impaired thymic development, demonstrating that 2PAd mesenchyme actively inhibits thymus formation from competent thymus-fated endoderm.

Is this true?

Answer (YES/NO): YES